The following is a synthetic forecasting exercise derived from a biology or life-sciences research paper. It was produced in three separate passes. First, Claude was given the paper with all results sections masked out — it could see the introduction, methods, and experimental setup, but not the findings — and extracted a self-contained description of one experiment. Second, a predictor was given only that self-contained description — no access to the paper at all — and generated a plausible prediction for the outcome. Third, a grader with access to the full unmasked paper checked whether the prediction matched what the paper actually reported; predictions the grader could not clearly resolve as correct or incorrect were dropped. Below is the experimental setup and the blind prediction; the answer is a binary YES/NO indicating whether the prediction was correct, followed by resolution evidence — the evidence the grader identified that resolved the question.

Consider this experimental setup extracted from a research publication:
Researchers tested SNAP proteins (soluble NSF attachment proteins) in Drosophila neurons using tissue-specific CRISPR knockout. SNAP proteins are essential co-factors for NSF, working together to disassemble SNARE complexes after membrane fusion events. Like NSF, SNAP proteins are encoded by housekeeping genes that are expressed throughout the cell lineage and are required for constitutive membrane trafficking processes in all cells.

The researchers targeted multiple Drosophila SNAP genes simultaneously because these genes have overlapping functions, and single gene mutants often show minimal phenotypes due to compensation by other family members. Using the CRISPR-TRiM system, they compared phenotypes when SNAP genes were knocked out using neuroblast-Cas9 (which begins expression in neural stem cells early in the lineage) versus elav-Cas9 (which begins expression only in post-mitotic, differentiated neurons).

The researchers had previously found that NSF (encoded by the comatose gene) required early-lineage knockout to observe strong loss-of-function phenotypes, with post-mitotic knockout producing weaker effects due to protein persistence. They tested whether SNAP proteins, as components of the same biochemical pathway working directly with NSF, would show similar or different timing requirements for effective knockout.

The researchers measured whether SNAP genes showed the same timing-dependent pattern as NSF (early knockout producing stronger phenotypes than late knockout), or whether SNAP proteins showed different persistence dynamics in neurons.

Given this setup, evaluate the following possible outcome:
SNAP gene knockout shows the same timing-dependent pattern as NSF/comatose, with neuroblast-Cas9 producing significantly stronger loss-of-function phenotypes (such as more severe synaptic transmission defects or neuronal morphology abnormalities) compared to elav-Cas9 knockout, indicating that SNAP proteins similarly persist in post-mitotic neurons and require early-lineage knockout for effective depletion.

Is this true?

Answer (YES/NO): YES